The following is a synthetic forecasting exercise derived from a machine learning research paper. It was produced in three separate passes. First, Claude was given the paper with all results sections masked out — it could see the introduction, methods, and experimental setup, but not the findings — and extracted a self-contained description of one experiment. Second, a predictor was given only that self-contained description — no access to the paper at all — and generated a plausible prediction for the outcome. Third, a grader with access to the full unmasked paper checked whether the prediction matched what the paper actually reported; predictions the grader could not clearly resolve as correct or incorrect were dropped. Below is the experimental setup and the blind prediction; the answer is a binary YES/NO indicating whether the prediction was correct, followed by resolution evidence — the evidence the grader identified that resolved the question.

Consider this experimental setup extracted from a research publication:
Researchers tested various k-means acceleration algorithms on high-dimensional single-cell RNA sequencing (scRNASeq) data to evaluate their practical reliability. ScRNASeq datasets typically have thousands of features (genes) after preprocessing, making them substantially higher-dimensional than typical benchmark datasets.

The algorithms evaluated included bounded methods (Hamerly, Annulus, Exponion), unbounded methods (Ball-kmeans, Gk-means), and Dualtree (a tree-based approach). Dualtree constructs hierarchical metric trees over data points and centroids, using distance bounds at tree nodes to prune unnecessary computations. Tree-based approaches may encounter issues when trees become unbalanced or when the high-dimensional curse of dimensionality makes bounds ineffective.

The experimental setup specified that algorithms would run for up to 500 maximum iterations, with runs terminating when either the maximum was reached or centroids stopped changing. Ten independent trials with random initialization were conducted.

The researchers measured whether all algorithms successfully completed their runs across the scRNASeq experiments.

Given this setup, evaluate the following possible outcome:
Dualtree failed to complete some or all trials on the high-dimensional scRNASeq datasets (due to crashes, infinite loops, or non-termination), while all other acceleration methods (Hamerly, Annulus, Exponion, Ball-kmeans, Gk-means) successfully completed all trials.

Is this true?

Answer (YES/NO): NO